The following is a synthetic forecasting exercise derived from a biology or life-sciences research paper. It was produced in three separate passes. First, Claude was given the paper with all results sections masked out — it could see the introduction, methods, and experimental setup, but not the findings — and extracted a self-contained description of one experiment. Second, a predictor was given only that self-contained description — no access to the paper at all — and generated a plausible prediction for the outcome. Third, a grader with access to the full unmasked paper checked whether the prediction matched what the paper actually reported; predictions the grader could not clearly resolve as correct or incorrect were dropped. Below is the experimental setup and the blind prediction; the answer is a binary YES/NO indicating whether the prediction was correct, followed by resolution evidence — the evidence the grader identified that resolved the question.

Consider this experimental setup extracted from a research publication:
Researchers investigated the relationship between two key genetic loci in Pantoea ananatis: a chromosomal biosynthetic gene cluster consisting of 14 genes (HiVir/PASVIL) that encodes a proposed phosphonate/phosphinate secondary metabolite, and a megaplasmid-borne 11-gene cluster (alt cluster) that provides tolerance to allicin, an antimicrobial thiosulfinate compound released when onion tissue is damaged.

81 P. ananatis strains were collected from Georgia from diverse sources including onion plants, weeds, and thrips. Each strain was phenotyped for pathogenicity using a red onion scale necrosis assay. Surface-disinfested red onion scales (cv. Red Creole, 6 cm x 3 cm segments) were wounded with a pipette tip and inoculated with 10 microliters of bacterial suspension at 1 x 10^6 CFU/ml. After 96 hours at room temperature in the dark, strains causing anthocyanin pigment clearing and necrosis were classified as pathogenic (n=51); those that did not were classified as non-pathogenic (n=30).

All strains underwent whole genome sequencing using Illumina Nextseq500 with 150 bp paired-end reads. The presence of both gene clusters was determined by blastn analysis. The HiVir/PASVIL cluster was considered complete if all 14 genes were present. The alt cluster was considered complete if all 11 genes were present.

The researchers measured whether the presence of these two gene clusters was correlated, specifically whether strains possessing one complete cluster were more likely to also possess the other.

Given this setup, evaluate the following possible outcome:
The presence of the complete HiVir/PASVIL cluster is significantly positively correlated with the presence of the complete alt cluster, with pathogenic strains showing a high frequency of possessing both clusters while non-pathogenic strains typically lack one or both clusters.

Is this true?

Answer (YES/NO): YES